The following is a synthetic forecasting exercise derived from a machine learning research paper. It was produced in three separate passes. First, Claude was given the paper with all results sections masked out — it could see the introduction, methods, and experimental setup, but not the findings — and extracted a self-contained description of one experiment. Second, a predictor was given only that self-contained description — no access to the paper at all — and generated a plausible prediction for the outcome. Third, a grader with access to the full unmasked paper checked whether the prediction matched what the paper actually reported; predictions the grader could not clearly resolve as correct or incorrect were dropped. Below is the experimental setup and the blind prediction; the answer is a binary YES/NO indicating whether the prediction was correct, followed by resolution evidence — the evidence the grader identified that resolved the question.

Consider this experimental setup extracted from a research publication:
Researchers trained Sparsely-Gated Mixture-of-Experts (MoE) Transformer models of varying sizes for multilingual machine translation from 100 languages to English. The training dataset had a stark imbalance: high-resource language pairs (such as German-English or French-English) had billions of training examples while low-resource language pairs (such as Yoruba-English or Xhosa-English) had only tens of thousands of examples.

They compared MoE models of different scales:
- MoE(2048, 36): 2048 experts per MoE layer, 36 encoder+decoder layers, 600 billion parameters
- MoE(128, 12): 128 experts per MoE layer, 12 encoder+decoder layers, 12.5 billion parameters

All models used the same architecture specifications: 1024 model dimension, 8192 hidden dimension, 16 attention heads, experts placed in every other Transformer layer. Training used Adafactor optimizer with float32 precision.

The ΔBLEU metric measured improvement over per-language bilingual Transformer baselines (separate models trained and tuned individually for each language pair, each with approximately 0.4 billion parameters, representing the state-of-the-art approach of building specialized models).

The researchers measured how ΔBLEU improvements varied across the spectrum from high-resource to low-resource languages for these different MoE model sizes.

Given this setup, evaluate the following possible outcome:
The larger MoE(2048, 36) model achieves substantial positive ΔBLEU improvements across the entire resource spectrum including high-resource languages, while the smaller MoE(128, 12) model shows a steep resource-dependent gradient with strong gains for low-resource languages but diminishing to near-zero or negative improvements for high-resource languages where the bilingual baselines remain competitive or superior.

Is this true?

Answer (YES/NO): NO